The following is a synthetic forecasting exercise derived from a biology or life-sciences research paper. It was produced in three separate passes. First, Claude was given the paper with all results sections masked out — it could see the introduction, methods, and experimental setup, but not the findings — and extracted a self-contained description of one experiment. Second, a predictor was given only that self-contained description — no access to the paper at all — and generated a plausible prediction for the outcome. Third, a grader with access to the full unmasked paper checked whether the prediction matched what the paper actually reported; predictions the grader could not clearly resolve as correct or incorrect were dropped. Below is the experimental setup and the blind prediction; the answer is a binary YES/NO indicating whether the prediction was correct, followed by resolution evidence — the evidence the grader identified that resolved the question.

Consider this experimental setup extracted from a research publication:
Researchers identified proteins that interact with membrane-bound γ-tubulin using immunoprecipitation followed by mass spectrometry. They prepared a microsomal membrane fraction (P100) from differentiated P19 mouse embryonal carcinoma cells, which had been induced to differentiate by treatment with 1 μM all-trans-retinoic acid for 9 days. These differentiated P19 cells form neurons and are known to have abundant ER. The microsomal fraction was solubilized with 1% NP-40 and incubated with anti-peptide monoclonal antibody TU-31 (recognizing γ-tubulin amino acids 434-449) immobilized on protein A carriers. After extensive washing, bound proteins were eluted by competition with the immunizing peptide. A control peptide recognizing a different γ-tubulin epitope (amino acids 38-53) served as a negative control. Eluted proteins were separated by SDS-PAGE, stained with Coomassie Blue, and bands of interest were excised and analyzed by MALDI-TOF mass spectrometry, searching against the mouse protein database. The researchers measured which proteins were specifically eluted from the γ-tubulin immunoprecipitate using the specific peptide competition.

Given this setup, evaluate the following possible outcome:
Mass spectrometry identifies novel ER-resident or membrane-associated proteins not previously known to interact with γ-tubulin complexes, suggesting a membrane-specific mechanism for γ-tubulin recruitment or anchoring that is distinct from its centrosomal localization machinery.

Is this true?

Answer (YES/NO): YES